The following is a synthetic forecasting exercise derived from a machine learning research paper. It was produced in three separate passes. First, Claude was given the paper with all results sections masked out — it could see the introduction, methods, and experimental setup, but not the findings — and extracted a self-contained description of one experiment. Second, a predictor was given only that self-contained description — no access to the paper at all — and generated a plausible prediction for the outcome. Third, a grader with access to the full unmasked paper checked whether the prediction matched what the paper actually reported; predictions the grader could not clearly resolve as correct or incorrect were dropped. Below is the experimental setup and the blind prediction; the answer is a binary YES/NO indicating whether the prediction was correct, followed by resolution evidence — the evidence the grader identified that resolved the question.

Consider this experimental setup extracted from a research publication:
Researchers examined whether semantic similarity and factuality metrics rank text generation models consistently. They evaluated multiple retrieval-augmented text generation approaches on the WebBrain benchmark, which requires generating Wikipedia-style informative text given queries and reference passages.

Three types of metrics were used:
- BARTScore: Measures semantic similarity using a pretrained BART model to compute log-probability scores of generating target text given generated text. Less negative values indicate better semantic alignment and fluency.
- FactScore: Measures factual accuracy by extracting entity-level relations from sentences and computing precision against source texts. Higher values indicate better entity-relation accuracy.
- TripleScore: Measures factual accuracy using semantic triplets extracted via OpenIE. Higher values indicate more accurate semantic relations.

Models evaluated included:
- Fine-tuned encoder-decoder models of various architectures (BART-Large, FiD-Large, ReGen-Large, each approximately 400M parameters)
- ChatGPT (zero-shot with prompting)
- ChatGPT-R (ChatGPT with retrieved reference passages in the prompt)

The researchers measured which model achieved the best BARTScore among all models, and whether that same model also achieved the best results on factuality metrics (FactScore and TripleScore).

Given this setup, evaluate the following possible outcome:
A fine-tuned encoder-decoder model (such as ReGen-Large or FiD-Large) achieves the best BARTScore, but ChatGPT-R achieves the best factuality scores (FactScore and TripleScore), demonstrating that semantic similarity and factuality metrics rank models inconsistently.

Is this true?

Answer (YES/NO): NO